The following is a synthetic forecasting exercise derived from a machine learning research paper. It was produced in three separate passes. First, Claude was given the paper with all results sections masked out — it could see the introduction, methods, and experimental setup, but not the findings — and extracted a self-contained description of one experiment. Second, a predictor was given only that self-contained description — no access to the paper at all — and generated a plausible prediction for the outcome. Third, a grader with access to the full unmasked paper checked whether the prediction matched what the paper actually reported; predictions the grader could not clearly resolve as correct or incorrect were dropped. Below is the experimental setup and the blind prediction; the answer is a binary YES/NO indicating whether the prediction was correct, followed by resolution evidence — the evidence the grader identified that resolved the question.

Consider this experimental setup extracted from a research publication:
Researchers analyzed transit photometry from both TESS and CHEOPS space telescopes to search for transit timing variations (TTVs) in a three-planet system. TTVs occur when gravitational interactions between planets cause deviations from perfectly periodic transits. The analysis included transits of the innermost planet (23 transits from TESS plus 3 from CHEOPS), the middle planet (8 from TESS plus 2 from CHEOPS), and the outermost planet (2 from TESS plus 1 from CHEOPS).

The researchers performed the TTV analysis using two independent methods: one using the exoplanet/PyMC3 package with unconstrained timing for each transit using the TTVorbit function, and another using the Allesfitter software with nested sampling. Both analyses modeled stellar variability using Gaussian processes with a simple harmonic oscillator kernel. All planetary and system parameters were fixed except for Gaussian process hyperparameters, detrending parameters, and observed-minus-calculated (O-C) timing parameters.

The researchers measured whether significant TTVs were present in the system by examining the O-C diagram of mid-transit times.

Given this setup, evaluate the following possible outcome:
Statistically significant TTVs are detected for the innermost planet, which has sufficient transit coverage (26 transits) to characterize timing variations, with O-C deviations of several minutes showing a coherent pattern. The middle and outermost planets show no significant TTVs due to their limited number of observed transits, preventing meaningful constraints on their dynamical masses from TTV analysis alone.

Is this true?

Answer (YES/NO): NO